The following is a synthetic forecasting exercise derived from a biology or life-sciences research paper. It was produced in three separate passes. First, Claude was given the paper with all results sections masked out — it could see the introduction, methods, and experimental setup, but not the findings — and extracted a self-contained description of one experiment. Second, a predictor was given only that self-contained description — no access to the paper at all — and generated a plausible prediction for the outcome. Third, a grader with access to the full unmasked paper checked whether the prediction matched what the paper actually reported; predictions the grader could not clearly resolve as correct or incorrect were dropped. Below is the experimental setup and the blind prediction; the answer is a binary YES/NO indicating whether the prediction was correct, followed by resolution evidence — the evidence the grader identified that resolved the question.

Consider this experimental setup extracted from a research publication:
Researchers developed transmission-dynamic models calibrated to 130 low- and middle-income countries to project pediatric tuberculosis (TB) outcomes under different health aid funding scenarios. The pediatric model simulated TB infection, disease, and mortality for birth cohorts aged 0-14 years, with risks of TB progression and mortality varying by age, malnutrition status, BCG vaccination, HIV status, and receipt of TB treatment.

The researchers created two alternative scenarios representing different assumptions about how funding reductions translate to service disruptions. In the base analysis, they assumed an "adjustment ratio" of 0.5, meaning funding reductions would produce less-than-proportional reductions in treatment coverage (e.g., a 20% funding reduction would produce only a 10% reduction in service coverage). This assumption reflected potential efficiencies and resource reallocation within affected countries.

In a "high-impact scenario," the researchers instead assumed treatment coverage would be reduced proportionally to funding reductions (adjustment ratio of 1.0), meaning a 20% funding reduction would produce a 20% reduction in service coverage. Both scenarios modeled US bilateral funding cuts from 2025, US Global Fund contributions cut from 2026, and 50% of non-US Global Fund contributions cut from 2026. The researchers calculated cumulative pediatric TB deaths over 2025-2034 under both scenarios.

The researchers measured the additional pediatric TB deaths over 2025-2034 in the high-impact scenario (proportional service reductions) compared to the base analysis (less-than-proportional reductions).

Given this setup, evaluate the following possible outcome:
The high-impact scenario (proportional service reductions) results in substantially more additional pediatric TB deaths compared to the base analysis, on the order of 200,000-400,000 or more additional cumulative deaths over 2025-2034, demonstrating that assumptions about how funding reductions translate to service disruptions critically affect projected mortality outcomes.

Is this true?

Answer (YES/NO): NO